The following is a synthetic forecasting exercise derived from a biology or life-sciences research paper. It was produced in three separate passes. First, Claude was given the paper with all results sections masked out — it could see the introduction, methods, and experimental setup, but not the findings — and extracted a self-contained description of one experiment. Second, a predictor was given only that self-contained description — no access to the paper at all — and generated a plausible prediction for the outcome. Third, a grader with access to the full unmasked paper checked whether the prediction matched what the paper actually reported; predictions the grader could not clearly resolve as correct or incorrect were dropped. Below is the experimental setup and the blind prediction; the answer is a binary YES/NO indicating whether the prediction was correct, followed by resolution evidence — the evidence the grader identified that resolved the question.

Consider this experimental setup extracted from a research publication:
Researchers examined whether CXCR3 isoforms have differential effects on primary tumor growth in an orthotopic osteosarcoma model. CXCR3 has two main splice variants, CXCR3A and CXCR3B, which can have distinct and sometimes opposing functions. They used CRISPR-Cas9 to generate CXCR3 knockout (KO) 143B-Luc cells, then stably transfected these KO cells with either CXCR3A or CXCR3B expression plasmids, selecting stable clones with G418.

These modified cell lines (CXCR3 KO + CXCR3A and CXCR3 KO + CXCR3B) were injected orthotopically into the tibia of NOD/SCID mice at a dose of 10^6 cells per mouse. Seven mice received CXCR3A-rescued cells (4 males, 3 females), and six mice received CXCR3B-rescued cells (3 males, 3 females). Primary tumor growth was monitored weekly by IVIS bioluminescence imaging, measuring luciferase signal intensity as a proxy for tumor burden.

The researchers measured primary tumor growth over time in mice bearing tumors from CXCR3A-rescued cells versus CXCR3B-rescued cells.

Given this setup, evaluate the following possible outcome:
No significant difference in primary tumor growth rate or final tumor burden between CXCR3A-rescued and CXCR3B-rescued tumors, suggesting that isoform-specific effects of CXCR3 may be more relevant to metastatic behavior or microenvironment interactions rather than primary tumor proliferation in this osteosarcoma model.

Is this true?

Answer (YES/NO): NO